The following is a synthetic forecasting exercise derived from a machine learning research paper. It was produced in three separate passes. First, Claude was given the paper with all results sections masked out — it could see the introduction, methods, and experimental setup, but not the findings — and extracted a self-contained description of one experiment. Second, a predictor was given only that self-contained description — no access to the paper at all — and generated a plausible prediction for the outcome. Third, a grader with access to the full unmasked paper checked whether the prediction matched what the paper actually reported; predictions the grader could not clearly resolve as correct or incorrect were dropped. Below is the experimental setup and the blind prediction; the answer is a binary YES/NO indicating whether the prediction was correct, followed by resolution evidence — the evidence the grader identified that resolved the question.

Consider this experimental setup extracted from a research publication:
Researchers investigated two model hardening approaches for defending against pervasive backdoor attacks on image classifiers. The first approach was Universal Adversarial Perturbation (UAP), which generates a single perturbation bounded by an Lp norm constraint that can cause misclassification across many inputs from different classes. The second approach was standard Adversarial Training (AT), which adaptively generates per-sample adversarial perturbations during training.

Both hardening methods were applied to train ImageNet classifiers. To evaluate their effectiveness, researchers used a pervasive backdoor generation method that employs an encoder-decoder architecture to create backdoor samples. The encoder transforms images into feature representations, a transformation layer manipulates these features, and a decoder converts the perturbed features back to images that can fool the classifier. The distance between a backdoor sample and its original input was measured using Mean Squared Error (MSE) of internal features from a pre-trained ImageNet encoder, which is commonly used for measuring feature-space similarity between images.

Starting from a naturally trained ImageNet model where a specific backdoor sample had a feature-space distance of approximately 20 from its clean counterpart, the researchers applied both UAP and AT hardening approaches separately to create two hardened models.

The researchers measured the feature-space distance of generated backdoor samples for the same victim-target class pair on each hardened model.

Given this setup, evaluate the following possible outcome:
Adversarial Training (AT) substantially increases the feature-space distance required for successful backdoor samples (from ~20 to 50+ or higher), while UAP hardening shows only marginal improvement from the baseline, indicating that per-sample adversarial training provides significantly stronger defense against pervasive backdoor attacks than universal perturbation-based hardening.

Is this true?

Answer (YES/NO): NO